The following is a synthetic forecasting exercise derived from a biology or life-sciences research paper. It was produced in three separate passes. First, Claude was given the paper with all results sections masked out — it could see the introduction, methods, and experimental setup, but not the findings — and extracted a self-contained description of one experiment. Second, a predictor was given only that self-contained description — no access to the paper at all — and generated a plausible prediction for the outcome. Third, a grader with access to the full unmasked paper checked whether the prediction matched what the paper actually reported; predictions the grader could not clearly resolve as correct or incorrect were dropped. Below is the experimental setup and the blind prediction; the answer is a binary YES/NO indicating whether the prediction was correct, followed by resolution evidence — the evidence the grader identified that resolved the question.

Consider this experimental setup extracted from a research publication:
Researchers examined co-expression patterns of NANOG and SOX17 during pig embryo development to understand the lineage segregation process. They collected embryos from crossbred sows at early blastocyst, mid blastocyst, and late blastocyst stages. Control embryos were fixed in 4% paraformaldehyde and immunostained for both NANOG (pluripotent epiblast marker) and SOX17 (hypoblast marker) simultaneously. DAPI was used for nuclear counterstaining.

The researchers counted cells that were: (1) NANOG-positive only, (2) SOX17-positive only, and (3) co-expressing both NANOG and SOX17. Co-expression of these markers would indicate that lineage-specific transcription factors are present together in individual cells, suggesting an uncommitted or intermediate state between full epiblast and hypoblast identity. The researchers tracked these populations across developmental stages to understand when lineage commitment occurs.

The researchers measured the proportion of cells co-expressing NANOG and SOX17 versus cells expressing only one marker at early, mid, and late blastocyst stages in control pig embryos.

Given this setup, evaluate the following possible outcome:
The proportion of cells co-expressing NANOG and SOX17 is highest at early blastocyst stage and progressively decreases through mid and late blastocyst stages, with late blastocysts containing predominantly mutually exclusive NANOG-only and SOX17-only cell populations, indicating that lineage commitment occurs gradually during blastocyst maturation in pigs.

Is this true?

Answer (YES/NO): YES